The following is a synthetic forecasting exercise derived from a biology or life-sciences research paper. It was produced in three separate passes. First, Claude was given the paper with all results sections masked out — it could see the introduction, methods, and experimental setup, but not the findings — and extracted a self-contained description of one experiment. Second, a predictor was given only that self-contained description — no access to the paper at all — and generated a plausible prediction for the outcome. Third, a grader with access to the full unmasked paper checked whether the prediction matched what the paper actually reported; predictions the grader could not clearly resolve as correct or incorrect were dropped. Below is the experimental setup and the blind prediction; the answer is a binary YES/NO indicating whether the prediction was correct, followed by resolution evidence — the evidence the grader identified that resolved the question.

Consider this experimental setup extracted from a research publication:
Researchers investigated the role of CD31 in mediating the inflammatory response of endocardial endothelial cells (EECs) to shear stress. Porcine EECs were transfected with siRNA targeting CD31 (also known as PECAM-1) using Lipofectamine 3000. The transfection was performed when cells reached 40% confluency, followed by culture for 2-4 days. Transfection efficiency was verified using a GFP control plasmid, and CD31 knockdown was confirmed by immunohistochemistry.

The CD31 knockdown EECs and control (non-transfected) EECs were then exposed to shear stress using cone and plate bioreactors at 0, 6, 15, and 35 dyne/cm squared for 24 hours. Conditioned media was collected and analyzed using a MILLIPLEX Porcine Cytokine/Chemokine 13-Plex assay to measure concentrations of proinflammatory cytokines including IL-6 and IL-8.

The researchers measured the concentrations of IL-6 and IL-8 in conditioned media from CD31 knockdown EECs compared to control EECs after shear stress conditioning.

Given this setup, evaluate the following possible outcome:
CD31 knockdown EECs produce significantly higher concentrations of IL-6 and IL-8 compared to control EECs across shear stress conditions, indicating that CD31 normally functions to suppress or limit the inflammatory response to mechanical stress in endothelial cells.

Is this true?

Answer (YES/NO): NO